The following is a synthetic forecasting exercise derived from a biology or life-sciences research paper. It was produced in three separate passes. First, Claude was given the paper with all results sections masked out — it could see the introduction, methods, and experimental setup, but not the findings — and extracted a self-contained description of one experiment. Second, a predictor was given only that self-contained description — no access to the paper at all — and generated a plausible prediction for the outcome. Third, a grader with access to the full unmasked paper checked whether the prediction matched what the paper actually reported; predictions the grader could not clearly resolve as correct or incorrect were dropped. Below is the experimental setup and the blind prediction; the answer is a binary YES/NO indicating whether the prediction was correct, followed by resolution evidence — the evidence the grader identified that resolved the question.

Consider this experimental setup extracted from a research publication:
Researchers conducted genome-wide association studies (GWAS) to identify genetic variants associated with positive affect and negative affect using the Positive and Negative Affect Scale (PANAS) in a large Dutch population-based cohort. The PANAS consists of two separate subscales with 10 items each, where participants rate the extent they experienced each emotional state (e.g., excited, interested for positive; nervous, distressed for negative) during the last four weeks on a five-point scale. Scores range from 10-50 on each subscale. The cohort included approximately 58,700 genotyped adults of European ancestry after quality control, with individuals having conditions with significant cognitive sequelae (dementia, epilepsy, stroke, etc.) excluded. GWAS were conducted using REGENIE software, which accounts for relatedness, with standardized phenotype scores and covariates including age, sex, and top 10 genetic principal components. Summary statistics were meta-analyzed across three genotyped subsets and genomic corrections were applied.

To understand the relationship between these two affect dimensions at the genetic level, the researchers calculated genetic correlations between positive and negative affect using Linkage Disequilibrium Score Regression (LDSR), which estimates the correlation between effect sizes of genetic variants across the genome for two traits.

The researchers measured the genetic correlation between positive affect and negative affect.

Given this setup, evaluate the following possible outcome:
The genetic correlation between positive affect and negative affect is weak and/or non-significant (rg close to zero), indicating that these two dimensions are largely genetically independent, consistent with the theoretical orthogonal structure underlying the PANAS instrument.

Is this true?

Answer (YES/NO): YES